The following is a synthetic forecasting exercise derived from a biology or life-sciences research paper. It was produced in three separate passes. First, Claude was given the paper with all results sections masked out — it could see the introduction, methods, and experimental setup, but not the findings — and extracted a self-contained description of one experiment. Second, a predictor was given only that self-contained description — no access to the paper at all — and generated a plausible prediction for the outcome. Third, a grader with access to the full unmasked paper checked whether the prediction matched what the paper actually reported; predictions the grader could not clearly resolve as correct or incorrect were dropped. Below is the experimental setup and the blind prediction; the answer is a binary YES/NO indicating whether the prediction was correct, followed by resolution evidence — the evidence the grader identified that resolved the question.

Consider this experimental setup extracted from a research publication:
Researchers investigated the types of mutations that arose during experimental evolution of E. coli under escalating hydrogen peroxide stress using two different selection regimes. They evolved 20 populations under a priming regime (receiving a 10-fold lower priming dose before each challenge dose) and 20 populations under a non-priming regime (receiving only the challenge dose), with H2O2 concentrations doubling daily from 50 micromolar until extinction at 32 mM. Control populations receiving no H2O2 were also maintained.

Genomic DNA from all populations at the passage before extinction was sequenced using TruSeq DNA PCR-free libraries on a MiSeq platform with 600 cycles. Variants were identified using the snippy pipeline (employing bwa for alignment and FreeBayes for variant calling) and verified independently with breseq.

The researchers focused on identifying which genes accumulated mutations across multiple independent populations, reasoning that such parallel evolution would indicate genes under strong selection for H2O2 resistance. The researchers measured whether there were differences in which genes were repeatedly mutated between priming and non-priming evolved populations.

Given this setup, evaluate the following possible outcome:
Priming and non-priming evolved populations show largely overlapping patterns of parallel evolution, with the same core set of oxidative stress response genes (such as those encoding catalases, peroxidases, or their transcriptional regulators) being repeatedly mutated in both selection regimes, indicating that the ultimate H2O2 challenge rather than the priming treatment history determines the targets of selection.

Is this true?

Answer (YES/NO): NO